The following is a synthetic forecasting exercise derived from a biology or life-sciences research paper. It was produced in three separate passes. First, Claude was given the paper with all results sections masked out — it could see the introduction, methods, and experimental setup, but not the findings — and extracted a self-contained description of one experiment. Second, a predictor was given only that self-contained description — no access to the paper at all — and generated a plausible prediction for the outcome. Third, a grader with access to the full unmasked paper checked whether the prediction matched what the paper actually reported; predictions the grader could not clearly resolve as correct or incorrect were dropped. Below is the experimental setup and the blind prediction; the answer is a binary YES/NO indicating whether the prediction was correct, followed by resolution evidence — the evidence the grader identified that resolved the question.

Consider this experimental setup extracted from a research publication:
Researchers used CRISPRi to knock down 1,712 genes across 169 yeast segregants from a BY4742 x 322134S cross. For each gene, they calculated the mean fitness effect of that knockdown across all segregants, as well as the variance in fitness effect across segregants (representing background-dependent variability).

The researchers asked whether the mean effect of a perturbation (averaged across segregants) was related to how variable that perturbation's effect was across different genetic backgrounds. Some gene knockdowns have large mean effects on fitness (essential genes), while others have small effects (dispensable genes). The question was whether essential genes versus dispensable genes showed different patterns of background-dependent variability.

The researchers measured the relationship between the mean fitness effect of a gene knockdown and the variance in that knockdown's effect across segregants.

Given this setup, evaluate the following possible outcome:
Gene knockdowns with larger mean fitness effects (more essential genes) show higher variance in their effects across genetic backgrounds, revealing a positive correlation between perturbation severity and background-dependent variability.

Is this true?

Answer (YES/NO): YES